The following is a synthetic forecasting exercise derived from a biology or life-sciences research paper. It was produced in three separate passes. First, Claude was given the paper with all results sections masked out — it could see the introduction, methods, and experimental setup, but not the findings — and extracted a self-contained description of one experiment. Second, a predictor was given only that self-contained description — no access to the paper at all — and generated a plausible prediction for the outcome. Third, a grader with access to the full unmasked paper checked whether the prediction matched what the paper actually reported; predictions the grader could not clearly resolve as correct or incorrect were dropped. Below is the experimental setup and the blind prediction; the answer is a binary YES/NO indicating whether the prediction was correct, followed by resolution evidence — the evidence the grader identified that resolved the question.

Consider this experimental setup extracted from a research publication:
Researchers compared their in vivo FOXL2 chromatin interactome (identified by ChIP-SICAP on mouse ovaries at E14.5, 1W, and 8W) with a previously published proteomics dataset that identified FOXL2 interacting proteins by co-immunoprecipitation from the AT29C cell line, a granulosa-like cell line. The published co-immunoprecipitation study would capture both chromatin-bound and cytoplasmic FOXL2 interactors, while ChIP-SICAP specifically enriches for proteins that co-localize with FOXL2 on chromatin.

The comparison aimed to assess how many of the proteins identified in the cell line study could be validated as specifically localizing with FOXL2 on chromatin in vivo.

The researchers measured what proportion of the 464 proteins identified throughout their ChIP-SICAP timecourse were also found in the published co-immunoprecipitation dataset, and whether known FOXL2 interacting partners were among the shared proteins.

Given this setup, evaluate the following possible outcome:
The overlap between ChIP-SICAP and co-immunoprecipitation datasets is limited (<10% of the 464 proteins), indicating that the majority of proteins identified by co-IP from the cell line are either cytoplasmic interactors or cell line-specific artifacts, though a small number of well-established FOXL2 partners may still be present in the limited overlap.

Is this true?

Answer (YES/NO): NO